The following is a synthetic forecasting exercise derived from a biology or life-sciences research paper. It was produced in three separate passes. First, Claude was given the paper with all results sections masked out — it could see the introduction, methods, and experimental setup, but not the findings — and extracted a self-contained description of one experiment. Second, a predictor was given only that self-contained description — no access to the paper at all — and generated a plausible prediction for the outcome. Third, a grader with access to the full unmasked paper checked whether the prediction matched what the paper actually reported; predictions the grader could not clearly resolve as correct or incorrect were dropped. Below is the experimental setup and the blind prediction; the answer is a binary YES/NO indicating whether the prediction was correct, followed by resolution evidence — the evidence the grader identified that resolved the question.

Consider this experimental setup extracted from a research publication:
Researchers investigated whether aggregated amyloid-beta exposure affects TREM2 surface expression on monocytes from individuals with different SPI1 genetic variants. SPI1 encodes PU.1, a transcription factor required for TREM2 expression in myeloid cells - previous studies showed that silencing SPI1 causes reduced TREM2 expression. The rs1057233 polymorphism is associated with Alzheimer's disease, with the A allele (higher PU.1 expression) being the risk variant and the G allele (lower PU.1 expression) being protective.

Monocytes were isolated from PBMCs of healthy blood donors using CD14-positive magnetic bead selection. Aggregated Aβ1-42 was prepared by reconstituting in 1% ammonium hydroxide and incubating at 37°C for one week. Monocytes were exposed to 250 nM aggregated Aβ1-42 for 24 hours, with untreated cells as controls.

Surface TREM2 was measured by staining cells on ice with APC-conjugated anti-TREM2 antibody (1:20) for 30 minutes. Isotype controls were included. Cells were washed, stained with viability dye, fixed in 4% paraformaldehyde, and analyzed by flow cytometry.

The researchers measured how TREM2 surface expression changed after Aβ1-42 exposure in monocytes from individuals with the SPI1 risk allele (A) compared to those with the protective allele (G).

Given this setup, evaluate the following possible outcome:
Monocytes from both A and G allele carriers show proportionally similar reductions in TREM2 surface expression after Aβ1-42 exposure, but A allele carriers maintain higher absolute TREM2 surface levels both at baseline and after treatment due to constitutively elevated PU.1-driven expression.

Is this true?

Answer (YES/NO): NO